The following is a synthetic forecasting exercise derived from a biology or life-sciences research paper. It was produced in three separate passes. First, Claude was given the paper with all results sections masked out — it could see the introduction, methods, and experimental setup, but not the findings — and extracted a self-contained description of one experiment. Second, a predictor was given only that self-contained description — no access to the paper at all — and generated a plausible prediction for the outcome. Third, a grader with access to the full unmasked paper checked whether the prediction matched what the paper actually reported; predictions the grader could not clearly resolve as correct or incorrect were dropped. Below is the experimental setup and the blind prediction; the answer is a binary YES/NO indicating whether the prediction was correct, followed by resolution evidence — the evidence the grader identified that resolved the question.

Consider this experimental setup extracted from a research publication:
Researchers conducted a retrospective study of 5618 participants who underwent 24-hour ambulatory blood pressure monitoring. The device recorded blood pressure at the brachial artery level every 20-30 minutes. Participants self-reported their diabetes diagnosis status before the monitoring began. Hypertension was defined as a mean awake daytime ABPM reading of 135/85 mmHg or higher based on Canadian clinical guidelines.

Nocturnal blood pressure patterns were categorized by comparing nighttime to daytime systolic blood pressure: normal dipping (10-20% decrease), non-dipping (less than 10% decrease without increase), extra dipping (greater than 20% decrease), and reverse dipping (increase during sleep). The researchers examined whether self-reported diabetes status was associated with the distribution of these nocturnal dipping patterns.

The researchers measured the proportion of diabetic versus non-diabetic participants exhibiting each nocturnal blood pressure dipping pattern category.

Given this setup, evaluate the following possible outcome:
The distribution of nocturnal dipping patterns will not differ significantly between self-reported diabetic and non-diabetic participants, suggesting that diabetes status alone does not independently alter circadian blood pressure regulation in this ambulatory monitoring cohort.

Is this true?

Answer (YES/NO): NO